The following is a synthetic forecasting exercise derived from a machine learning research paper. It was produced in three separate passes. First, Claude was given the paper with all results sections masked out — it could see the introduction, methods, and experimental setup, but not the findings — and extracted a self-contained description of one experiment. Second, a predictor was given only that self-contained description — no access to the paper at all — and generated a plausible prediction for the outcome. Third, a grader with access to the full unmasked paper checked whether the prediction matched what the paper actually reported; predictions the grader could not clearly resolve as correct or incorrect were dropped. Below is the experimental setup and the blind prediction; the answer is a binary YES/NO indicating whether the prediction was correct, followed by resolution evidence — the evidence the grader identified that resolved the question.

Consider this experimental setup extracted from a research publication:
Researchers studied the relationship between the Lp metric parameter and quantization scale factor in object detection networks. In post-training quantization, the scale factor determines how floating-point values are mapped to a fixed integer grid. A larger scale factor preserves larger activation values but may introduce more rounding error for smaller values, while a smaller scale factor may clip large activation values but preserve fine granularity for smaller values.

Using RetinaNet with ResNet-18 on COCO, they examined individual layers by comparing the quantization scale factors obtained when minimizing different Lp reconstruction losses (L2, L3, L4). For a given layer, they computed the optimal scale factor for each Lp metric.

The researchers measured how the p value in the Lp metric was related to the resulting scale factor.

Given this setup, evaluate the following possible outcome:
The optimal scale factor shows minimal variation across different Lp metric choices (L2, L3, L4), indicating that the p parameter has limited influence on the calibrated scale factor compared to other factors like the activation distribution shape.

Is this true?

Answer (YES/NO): NO